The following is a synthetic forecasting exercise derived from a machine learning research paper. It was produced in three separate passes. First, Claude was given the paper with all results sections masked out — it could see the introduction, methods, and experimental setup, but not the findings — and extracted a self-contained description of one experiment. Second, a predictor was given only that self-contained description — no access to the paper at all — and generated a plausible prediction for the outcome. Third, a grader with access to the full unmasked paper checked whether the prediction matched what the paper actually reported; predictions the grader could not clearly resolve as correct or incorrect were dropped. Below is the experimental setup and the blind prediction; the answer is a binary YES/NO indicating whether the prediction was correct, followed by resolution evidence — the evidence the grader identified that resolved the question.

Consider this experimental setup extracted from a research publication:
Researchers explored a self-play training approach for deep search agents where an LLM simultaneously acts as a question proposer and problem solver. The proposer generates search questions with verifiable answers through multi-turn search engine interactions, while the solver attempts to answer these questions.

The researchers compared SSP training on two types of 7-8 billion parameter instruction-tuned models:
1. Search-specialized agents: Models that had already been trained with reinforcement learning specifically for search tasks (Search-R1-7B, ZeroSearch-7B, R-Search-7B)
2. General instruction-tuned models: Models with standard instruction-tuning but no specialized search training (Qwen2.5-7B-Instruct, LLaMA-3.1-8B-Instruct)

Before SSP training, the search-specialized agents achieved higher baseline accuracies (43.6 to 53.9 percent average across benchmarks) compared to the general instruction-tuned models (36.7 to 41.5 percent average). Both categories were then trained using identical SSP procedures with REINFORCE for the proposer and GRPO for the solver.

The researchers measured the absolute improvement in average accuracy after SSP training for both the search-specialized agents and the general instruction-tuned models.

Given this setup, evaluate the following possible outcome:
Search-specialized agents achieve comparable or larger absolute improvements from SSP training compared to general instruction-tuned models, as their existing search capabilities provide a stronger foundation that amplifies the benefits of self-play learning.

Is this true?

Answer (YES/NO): NO